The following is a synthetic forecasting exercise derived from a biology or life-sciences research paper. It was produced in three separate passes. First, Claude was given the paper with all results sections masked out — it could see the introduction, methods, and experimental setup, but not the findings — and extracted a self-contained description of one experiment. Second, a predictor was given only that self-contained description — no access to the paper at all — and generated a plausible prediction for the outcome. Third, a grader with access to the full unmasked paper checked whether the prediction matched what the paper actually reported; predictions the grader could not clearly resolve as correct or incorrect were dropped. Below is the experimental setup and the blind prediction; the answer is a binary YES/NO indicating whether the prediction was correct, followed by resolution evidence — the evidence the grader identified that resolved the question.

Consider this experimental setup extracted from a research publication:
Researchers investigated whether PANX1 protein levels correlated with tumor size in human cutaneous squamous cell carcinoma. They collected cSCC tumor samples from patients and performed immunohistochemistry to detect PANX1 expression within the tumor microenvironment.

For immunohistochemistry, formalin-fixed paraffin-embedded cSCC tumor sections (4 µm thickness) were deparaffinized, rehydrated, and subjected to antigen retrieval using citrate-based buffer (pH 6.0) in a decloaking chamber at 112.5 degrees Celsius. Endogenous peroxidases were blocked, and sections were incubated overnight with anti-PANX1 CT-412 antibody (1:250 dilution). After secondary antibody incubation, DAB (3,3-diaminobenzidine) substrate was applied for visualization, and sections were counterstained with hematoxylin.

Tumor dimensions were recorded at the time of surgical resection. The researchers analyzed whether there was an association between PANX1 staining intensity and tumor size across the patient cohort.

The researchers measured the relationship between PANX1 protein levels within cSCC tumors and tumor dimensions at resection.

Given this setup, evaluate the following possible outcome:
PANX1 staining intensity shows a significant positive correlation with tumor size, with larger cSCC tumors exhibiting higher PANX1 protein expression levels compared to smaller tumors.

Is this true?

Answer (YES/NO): YES